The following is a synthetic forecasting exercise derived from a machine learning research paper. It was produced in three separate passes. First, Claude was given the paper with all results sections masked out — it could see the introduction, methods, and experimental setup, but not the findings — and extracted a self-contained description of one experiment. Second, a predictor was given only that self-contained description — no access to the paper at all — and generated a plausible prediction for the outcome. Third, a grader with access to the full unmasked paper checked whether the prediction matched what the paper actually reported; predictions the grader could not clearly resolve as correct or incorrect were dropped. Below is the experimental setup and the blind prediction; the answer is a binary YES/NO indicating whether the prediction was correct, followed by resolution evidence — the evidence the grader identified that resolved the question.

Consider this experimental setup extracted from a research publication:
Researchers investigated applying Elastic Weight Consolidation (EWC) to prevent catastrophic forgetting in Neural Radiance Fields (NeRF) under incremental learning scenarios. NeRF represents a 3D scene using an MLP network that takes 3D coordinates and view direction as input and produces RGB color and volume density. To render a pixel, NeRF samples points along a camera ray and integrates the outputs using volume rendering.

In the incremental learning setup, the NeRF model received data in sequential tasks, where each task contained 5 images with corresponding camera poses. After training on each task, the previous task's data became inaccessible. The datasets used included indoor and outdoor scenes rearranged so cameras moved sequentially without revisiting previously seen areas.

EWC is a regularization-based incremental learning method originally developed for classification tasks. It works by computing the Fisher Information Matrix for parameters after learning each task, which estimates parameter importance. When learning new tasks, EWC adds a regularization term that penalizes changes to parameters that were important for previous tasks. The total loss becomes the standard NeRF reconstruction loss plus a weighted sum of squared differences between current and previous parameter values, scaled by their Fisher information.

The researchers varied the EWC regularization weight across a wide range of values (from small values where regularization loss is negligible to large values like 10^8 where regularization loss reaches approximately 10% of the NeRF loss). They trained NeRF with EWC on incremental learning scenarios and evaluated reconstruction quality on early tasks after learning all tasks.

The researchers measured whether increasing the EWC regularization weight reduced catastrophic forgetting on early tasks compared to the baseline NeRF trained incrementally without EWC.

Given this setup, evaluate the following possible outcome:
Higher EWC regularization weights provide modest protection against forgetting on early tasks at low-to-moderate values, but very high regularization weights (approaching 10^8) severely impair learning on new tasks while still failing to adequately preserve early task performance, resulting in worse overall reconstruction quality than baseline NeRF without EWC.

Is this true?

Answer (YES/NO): NO